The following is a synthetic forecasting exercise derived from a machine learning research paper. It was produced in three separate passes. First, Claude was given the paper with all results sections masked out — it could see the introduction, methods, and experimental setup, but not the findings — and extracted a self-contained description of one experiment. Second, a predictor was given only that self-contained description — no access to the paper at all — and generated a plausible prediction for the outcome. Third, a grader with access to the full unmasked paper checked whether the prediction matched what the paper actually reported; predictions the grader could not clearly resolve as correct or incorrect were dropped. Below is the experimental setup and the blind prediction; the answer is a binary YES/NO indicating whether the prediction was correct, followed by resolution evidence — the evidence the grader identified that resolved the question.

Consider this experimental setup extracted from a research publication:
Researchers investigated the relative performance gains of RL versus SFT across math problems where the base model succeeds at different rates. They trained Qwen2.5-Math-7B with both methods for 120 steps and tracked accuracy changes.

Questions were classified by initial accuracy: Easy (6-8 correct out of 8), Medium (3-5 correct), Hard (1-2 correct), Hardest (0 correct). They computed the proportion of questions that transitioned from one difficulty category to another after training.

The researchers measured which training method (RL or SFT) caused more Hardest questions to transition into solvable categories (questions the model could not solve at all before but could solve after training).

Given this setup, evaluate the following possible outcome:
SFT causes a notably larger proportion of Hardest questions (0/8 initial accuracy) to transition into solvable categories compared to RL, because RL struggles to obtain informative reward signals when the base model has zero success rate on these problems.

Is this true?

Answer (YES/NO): YES